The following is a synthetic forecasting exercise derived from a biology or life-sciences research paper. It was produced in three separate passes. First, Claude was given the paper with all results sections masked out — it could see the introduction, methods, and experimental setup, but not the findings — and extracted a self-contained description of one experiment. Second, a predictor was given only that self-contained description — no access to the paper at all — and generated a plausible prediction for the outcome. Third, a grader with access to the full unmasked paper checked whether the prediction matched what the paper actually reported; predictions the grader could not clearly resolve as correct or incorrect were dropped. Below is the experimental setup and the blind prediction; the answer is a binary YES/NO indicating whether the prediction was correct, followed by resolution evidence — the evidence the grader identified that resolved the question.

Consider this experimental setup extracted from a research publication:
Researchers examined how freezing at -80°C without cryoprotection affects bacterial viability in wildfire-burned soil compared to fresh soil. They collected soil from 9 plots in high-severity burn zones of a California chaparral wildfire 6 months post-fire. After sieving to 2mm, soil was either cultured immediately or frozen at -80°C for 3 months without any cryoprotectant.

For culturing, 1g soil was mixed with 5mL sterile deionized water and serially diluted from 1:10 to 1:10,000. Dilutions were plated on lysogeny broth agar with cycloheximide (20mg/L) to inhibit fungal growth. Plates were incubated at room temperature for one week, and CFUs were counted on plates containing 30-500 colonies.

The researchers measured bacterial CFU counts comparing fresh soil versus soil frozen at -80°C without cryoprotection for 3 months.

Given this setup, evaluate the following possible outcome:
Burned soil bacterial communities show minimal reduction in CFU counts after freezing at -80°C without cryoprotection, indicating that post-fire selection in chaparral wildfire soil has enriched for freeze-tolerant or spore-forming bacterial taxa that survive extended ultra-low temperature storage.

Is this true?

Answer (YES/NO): YES